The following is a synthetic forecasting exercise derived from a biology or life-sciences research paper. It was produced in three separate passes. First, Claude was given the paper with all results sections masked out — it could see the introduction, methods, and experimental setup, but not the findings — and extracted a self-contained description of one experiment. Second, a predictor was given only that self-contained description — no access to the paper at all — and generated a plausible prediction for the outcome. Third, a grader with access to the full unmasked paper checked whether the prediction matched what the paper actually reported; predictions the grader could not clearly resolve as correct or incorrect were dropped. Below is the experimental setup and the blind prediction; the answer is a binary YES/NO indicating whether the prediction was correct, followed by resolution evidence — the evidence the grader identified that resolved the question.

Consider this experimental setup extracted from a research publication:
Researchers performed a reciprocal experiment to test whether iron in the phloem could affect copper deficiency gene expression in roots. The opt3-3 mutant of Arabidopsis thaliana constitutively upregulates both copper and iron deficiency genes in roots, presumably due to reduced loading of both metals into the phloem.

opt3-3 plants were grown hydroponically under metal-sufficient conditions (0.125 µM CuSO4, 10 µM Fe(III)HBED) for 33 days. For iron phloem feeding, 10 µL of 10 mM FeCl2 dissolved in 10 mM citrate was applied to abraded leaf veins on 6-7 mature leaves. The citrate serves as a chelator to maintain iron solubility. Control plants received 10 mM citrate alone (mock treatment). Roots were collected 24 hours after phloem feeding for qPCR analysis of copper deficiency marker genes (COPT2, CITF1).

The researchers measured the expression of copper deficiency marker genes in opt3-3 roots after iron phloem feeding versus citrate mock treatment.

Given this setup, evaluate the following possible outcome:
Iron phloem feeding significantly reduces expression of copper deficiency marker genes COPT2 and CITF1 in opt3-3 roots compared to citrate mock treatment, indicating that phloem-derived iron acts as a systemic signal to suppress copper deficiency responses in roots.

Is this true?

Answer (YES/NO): YES